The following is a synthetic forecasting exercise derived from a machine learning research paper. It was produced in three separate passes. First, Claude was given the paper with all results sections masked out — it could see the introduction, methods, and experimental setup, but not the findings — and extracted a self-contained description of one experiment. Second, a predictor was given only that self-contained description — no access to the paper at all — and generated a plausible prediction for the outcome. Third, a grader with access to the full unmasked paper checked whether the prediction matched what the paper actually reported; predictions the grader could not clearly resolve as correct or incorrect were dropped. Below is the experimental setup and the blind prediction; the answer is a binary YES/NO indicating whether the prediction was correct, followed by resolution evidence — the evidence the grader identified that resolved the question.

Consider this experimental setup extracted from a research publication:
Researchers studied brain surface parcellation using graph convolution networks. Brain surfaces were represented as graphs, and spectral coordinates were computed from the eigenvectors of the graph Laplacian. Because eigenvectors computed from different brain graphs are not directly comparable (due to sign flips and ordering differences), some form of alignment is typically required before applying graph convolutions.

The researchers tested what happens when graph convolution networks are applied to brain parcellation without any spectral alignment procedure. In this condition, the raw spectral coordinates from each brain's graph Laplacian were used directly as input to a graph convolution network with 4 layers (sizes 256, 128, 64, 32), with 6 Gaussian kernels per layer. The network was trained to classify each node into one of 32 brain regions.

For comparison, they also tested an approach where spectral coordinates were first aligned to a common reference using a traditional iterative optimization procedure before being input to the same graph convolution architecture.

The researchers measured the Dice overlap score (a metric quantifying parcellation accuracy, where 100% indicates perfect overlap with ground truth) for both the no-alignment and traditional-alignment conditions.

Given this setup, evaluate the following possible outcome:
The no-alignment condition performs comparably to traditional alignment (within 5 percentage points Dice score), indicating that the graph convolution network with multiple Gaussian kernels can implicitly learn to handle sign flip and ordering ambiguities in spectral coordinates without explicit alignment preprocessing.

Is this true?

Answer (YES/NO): NO